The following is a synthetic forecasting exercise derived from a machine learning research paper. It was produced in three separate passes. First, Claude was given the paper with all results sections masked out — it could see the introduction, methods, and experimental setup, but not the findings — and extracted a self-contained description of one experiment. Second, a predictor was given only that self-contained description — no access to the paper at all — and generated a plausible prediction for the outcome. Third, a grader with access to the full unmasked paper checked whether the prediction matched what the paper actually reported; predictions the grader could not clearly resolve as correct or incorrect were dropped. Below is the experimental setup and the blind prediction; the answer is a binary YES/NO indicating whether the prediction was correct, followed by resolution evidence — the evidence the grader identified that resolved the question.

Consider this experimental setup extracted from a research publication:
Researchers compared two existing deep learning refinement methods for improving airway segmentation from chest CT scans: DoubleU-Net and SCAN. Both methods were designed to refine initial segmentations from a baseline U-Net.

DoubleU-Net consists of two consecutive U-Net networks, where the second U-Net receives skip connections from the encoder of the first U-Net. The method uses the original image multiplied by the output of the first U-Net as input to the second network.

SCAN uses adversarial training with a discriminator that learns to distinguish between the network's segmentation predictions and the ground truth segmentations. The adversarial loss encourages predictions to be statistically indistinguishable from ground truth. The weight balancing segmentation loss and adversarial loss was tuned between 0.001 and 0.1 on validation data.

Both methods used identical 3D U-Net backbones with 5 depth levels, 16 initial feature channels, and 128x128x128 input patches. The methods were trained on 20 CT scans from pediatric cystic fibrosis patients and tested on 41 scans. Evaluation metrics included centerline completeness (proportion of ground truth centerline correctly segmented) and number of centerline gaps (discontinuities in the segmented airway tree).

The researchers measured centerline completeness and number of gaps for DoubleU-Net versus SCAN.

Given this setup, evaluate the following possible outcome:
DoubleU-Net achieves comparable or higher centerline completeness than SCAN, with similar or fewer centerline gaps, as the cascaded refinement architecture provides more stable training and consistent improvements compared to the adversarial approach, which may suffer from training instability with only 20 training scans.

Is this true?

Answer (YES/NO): NO